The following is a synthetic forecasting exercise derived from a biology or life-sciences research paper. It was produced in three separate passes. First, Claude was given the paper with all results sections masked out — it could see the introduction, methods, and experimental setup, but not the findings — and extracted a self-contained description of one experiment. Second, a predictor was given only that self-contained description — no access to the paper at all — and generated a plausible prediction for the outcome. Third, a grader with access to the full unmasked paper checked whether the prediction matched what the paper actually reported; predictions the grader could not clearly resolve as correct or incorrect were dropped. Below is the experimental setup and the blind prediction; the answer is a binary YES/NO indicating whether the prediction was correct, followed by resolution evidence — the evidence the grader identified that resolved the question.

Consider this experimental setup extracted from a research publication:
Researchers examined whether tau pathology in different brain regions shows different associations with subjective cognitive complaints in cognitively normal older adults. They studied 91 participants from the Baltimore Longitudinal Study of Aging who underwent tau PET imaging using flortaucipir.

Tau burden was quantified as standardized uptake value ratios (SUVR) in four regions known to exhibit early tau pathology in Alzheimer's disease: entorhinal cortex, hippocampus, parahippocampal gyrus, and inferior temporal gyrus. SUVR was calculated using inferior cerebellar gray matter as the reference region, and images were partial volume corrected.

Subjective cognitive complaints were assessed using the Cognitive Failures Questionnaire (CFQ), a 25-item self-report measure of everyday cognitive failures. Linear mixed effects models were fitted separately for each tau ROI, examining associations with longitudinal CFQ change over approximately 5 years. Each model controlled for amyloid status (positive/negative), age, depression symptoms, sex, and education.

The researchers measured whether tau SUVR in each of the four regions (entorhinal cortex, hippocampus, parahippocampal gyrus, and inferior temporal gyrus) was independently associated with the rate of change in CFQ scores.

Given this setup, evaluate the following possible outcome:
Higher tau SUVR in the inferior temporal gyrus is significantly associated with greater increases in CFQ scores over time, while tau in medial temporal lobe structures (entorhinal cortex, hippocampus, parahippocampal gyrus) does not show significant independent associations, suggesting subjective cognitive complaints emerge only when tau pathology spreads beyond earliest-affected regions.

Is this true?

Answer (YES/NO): NO